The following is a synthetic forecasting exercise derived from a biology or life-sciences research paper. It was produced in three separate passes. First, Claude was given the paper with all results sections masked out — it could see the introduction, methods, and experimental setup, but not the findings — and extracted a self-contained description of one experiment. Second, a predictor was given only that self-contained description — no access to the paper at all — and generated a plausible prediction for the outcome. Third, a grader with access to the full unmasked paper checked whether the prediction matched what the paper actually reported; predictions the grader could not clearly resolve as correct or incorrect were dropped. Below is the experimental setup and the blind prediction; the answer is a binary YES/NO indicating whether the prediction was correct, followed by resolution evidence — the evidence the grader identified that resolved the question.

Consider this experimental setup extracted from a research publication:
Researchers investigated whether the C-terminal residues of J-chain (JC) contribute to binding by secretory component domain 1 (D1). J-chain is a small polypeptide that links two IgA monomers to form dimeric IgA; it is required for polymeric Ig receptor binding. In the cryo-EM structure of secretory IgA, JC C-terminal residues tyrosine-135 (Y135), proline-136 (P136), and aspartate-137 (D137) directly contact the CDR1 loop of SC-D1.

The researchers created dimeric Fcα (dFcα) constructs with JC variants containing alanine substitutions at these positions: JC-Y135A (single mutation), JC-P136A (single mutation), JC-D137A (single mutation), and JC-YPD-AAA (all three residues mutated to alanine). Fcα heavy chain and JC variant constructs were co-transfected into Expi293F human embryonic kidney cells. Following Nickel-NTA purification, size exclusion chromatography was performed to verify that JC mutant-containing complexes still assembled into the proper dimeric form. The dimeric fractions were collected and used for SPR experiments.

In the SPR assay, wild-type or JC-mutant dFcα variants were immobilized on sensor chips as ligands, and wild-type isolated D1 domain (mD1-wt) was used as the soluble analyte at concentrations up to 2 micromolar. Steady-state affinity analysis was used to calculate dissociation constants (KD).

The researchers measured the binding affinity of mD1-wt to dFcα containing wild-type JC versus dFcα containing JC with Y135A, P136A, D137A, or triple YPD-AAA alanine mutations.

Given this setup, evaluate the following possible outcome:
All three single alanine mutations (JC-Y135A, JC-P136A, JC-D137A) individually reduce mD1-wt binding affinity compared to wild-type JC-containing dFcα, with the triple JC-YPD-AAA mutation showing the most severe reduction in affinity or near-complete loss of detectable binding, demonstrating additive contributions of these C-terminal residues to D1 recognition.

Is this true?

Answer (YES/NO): NO